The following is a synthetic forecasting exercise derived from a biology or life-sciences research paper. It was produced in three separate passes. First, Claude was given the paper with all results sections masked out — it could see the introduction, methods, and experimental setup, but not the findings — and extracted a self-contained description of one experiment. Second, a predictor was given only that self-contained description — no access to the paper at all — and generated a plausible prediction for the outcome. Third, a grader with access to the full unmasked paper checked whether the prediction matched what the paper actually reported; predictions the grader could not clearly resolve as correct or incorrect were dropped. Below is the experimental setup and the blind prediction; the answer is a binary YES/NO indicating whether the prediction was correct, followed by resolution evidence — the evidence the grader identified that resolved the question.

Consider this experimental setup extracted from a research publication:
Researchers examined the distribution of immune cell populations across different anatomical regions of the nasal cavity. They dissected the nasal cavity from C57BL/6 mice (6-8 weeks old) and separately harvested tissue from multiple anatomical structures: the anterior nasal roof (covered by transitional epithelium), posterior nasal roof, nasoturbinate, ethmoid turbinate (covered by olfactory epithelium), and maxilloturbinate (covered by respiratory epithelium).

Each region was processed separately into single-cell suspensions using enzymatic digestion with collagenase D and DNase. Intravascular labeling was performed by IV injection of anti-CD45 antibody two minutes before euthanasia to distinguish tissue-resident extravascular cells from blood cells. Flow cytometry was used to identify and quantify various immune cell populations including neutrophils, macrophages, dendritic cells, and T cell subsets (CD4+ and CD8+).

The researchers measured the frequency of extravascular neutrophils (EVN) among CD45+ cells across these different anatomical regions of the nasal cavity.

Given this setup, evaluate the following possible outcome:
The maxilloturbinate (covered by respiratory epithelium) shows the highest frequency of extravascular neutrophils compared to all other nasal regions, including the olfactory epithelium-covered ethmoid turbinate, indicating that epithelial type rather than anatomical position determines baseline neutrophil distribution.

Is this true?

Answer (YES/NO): NO